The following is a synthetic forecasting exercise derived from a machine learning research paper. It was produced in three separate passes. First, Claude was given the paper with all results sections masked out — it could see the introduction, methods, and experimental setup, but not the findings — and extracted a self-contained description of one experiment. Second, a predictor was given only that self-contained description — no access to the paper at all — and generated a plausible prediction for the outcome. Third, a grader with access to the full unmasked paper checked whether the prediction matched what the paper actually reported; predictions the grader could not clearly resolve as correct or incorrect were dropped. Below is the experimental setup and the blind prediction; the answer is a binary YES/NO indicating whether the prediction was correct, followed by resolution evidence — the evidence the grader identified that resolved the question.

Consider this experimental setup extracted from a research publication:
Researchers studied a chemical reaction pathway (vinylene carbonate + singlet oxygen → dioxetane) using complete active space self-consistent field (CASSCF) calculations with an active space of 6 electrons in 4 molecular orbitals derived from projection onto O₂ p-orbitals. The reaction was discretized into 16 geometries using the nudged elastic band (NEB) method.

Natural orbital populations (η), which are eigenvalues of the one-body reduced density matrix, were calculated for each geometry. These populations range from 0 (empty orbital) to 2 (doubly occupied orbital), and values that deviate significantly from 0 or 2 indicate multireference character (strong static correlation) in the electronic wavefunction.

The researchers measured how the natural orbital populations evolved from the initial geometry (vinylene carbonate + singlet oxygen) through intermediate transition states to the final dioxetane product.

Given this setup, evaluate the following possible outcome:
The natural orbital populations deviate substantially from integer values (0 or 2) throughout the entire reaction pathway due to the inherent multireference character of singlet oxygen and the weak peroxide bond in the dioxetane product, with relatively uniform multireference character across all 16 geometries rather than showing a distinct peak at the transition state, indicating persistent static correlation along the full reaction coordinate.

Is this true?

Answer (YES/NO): NO